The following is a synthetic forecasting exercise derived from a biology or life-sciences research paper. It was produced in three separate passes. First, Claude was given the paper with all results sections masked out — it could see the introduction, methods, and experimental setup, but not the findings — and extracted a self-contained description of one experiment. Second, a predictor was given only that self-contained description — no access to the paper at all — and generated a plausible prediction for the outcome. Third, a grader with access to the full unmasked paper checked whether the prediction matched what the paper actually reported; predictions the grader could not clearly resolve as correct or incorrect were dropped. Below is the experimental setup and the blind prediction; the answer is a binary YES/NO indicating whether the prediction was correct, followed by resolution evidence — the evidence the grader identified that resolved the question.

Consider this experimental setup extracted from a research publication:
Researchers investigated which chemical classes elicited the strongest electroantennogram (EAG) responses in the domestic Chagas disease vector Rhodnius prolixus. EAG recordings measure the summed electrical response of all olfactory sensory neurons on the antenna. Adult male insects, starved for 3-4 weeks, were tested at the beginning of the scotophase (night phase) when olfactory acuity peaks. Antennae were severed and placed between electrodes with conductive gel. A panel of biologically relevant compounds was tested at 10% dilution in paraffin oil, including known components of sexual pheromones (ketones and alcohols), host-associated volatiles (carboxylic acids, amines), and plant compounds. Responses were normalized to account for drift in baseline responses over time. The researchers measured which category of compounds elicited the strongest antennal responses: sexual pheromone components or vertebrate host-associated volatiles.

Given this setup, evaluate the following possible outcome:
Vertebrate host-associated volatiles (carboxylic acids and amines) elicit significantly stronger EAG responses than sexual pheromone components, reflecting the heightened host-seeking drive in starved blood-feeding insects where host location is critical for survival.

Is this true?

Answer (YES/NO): YES